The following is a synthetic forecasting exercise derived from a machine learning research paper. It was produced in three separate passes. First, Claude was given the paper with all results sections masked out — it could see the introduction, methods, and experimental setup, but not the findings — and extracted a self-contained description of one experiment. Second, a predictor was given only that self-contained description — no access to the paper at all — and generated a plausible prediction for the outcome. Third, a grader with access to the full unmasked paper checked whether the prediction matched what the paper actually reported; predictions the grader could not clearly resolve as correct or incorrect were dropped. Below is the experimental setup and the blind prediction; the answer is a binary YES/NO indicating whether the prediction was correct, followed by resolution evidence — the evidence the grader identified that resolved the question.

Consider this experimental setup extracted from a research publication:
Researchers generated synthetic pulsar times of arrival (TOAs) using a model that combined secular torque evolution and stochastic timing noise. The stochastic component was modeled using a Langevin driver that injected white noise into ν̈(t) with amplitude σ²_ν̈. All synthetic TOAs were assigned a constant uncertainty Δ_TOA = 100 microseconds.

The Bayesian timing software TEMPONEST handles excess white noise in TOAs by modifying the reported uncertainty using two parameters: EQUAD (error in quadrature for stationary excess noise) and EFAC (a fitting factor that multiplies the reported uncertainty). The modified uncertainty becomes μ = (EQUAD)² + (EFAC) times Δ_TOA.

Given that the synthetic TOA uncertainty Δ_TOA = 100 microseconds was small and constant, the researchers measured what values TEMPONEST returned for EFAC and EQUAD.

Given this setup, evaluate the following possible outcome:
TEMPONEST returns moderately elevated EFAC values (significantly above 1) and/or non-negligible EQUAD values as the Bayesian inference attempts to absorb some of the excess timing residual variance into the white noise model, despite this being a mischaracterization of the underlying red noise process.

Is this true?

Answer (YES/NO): NO